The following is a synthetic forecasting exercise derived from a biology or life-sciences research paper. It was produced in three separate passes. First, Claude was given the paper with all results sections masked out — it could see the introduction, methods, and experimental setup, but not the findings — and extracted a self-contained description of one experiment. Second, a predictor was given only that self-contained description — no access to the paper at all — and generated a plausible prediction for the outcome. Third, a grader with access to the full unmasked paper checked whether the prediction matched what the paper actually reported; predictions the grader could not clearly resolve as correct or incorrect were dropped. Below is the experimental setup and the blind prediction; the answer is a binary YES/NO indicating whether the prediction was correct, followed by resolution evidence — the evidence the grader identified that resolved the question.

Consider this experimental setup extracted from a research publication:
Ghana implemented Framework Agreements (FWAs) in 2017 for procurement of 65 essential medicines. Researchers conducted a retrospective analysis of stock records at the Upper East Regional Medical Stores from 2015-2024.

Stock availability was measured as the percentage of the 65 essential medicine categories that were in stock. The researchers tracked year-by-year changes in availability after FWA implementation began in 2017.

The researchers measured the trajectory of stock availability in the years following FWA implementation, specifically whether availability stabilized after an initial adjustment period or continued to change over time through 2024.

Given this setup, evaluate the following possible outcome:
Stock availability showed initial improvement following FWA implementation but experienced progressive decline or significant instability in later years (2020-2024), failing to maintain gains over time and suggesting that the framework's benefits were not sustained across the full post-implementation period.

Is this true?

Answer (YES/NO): NO